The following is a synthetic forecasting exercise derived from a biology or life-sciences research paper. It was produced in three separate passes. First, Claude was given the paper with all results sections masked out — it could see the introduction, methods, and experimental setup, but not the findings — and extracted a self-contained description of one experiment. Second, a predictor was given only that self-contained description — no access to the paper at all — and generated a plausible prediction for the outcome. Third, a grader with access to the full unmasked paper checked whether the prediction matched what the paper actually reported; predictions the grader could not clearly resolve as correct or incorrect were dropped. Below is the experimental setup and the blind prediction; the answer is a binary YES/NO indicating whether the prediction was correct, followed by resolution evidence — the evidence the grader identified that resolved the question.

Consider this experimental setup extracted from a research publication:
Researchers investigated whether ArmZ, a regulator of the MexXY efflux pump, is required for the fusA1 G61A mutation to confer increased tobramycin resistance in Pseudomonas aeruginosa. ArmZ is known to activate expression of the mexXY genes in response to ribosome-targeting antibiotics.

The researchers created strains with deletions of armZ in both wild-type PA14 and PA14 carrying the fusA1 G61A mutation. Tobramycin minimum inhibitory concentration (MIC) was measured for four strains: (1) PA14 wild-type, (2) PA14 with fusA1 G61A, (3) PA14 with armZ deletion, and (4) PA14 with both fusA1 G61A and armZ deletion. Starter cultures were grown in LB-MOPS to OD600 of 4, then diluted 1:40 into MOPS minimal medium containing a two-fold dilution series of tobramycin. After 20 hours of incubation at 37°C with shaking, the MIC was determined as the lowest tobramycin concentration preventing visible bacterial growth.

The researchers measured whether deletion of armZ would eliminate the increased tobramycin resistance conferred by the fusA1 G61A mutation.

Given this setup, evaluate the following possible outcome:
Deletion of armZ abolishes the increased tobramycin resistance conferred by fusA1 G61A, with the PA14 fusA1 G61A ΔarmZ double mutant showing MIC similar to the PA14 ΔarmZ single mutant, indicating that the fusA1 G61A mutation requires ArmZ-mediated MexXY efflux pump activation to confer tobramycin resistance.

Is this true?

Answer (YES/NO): YES